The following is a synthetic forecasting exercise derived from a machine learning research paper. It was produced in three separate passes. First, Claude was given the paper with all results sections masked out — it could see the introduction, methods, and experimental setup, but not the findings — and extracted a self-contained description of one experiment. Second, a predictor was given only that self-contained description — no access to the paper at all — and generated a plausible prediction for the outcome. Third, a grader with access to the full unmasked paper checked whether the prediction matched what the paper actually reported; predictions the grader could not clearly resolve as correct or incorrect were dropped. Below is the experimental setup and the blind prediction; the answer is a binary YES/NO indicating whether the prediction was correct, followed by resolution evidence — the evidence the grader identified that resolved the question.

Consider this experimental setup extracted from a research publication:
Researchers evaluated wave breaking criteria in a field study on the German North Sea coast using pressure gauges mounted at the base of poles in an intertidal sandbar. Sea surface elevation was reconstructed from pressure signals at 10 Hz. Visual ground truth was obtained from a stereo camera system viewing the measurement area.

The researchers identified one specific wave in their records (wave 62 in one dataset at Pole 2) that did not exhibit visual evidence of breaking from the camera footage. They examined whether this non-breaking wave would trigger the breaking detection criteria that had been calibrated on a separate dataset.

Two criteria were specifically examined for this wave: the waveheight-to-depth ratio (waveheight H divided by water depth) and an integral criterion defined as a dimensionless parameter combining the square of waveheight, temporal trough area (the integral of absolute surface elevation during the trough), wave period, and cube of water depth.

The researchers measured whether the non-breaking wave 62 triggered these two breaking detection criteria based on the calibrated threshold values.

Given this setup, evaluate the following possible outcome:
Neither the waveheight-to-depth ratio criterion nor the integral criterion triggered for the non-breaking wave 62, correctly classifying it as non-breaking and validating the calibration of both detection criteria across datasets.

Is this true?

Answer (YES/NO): NO